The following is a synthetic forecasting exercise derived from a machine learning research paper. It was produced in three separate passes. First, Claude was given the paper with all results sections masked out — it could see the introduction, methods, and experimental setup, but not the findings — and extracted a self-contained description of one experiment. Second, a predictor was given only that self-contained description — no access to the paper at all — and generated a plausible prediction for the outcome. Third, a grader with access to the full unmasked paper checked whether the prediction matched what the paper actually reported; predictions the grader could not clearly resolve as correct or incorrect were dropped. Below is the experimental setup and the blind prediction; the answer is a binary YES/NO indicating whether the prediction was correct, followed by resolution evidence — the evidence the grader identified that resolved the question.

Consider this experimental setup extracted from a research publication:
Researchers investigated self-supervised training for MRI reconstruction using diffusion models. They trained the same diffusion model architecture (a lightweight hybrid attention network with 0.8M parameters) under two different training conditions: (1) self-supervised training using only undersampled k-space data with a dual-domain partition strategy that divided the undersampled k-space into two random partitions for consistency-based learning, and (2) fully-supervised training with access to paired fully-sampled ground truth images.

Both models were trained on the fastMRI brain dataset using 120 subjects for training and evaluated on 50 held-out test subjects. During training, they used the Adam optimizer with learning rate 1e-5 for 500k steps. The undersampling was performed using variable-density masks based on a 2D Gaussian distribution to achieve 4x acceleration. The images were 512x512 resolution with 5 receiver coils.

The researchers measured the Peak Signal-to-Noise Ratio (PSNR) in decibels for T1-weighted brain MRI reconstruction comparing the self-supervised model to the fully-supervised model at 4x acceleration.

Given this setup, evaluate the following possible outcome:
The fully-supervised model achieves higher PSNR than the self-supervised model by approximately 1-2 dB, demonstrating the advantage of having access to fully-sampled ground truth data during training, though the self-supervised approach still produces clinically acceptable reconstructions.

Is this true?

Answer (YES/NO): NO